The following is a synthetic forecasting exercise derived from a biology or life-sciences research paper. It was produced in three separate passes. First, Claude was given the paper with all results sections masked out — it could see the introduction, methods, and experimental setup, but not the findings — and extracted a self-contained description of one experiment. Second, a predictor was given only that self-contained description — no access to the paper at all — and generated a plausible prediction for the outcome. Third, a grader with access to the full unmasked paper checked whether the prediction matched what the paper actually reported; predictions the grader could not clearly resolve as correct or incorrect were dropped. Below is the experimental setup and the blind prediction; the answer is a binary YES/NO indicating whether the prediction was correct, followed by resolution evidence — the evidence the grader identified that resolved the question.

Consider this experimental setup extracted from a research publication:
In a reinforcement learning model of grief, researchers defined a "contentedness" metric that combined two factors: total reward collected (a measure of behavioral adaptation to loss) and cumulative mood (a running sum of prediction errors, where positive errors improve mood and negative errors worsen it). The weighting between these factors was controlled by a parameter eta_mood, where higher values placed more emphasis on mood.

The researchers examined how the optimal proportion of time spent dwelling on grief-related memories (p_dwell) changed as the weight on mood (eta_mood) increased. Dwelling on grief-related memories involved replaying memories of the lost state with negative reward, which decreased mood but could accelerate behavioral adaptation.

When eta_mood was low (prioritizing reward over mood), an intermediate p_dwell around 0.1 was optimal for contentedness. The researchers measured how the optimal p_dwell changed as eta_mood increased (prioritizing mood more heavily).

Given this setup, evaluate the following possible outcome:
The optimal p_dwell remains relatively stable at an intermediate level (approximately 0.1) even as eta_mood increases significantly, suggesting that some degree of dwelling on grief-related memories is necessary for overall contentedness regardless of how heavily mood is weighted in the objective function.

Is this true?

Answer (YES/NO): NO